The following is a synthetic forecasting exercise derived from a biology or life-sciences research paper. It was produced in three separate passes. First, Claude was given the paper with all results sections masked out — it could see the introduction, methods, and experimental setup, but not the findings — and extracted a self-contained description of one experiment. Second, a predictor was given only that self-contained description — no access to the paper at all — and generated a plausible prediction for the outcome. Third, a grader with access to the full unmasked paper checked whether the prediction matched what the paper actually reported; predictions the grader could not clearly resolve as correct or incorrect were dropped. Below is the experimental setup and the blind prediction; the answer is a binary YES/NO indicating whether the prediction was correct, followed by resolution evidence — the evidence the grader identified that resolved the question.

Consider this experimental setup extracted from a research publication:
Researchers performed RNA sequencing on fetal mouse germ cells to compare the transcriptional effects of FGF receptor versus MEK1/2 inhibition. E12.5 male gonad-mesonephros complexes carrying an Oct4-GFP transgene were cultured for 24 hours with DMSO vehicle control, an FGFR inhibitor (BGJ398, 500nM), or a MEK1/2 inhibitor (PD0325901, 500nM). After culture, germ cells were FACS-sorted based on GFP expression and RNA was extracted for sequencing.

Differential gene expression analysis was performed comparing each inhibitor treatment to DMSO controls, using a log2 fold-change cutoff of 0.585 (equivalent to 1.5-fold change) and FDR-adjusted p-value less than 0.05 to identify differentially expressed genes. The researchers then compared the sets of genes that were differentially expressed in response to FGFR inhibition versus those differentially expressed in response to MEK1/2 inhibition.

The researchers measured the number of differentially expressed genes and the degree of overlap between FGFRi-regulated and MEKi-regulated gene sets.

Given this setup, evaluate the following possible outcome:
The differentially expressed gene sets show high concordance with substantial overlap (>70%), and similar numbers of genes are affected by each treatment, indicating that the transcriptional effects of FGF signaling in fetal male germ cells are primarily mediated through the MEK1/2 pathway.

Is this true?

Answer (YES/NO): NO